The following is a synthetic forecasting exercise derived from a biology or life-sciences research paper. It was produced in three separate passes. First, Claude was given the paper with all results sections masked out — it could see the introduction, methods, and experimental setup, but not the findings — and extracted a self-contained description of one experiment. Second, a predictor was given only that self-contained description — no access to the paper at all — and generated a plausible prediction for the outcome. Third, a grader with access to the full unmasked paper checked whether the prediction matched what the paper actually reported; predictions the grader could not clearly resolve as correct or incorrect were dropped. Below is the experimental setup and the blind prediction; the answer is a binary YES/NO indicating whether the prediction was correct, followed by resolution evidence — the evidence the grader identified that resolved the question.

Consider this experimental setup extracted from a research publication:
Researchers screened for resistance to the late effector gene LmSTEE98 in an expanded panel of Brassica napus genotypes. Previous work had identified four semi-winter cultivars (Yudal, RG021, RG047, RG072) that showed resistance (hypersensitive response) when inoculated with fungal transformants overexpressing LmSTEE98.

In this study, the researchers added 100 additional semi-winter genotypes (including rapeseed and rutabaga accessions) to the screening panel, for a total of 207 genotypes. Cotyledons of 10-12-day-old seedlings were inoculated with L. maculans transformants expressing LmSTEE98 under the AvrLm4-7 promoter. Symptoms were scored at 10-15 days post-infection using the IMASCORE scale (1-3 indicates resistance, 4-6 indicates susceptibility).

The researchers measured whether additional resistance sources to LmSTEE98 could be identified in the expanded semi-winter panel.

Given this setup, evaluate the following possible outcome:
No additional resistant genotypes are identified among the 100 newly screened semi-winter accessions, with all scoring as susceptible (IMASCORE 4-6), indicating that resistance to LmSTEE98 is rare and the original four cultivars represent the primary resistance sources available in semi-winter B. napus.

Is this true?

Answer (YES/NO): NO